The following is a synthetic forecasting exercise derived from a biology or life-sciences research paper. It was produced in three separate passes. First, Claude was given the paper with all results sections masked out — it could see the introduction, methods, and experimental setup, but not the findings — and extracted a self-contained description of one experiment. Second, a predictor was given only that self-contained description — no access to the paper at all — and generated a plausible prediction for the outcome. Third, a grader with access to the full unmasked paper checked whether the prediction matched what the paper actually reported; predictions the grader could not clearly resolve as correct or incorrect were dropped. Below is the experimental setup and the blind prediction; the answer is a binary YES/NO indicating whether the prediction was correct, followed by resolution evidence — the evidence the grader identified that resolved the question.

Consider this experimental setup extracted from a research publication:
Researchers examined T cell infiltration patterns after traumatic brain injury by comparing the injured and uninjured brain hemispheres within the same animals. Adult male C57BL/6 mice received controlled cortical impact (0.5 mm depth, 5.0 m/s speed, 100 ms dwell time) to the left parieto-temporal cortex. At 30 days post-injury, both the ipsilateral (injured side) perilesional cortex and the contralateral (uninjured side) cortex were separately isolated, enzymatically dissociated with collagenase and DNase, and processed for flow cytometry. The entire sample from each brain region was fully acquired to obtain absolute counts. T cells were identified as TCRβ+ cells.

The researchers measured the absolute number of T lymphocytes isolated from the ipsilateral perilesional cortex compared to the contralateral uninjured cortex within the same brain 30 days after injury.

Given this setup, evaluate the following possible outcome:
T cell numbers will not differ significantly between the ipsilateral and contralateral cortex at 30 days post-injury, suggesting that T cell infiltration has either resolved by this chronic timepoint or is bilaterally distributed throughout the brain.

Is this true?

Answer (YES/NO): NO